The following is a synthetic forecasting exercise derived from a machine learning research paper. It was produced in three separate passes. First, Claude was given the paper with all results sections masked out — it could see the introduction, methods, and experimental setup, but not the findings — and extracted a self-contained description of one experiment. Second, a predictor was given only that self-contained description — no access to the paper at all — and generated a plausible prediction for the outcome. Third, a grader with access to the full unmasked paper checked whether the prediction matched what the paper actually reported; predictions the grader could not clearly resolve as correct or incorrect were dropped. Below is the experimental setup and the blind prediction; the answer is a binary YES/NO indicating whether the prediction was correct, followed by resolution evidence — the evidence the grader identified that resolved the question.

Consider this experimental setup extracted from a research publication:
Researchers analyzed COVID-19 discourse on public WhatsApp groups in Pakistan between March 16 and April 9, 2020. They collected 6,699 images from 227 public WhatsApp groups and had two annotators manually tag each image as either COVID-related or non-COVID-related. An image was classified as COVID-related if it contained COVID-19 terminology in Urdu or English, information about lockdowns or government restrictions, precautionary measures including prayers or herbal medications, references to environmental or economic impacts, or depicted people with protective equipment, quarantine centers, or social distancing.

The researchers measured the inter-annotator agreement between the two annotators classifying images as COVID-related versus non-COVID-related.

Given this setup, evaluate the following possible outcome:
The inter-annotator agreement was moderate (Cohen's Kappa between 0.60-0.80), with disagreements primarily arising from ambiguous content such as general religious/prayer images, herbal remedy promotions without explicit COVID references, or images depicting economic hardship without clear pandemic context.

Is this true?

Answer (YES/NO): NO